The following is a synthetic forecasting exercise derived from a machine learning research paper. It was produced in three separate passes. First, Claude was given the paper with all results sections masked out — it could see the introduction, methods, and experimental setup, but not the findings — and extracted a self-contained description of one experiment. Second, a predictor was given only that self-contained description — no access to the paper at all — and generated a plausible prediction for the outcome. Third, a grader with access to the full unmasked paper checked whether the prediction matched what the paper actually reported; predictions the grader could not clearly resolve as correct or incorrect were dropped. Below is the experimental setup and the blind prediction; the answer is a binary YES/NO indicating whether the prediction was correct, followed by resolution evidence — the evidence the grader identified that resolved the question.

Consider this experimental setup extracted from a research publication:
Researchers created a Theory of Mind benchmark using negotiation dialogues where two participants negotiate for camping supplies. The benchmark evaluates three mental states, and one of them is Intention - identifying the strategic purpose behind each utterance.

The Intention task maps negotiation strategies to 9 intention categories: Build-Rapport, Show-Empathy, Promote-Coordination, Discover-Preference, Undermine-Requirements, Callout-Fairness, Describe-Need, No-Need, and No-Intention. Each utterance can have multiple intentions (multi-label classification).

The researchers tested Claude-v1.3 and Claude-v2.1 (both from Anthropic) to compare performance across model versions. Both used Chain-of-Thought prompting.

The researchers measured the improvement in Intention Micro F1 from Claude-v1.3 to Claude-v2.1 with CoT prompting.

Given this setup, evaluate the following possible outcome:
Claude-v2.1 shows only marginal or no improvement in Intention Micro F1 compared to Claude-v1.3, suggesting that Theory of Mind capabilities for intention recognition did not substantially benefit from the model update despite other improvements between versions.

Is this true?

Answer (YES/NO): NO